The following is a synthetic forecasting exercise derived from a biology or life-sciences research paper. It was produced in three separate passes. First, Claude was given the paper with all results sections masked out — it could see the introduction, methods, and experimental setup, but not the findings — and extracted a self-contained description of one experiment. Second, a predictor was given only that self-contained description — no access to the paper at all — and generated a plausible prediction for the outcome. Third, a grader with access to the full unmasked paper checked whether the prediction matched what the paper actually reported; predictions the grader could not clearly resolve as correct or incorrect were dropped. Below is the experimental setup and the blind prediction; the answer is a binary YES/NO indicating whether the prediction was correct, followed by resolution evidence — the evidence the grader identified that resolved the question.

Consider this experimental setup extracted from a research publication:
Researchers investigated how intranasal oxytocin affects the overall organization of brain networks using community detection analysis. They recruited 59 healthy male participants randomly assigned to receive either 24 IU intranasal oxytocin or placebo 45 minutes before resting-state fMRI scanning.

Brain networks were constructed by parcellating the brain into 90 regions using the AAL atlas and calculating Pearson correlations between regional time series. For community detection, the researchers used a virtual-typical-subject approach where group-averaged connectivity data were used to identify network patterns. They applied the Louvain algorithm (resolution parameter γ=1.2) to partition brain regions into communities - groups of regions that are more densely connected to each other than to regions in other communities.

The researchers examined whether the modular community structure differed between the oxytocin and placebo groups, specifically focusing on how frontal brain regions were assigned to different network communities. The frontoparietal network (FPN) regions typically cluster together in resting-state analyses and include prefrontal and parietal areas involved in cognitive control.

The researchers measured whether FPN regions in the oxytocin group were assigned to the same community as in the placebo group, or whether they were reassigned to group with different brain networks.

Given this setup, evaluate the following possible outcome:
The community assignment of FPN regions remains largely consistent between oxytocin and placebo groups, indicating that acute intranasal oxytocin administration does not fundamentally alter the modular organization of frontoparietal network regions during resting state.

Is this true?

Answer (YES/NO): NO